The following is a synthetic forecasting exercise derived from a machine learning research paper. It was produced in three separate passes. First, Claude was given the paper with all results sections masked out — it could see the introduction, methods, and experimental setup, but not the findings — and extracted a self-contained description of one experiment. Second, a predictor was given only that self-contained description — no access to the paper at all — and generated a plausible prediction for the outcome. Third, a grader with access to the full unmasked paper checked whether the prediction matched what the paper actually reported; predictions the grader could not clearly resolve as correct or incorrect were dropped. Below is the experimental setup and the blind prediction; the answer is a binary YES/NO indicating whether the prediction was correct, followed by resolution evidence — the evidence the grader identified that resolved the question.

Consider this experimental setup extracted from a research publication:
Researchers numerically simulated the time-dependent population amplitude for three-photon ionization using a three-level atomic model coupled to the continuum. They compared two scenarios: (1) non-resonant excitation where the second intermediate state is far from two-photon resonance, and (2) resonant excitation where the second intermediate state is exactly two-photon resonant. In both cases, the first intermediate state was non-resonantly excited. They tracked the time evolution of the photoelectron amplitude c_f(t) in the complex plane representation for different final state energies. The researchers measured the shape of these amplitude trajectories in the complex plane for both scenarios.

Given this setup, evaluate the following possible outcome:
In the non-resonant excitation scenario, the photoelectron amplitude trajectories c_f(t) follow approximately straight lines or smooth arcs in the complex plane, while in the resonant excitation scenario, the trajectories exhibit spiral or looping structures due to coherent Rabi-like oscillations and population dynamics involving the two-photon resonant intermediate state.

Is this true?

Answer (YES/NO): NO